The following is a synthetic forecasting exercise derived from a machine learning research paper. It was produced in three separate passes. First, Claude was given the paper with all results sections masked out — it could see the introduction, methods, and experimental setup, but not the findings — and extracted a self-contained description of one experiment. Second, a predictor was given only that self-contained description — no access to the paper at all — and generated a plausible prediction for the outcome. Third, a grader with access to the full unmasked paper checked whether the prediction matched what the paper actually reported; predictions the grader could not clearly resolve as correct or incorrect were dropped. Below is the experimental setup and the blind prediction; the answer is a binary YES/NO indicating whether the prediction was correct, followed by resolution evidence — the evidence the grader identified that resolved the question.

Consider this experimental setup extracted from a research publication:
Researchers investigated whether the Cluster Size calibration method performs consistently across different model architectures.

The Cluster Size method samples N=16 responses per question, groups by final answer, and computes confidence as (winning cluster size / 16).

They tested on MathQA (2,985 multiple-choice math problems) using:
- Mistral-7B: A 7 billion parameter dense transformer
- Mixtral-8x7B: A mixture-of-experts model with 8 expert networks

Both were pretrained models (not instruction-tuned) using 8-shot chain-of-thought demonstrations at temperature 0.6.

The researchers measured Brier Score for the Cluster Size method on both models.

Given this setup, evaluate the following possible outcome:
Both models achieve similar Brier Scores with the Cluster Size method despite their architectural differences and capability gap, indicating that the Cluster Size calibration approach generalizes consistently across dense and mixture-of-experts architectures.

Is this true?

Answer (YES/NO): NO